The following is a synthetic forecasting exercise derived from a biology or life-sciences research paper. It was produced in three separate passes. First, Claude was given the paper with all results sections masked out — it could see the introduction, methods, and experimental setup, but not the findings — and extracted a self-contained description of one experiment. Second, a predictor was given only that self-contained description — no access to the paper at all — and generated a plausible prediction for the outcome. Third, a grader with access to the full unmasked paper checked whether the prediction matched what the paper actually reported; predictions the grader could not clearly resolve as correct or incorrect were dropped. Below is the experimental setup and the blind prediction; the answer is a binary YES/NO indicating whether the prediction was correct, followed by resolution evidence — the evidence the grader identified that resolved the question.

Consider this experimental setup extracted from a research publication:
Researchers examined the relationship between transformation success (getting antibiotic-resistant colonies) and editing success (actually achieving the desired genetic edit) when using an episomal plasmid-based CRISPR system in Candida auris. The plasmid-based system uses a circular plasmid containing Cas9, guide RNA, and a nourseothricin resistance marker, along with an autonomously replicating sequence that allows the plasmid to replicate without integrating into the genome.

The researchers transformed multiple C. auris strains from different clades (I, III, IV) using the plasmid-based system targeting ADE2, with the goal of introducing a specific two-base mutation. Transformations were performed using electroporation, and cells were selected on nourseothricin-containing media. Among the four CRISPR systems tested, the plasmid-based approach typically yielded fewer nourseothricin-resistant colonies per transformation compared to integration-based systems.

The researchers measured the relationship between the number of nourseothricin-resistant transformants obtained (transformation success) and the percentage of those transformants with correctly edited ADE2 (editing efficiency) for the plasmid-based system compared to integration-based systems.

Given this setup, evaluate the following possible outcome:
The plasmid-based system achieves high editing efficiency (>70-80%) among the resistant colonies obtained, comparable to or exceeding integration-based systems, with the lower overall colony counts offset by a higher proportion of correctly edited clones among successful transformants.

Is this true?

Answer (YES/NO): NO